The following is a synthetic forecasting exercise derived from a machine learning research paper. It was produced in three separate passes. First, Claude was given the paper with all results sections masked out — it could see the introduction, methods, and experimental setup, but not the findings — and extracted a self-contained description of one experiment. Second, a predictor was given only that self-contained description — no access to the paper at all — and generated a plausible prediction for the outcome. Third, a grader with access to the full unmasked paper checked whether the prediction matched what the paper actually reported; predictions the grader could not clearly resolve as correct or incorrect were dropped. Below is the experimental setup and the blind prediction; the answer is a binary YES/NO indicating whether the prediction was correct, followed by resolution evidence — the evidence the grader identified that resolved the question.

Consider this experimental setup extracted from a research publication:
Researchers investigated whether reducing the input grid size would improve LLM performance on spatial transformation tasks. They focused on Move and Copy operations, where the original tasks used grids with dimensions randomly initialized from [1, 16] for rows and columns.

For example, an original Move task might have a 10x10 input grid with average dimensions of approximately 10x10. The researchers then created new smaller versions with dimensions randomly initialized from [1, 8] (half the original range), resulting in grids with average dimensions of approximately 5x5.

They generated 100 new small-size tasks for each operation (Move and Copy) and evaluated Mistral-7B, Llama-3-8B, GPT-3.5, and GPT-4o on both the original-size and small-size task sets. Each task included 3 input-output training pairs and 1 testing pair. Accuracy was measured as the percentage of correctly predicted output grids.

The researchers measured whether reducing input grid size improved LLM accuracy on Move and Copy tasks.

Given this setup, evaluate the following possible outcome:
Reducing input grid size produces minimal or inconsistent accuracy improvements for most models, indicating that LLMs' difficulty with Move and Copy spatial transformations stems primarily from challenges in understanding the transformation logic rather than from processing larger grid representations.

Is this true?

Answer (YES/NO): NO